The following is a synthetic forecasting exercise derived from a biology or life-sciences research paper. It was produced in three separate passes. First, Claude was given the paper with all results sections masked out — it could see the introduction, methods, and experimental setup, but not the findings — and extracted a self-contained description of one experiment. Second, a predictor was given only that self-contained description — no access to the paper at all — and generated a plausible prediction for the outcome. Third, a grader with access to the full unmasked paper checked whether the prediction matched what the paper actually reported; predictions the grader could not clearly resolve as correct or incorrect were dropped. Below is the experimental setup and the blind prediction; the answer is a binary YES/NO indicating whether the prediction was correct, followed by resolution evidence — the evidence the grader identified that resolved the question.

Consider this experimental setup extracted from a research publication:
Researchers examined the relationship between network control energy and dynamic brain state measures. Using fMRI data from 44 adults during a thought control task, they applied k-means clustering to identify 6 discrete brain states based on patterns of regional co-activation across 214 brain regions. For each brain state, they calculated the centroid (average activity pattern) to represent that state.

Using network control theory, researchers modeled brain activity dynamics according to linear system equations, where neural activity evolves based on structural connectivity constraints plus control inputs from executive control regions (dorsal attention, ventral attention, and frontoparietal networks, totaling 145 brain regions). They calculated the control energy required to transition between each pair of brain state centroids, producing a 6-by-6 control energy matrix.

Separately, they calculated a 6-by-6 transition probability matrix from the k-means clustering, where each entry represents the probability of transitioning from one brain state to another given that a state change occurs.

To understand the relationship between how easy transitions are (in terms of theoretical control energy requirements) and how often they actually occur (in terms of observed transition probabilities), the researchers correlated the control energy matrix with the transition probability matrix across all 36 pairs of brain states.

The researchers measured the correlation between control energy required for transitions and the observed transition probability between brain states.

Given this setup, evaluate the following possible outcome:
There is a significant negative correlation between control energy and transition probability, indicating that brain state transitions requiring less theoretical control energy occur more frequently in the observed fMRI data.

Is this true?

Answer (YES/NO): YES